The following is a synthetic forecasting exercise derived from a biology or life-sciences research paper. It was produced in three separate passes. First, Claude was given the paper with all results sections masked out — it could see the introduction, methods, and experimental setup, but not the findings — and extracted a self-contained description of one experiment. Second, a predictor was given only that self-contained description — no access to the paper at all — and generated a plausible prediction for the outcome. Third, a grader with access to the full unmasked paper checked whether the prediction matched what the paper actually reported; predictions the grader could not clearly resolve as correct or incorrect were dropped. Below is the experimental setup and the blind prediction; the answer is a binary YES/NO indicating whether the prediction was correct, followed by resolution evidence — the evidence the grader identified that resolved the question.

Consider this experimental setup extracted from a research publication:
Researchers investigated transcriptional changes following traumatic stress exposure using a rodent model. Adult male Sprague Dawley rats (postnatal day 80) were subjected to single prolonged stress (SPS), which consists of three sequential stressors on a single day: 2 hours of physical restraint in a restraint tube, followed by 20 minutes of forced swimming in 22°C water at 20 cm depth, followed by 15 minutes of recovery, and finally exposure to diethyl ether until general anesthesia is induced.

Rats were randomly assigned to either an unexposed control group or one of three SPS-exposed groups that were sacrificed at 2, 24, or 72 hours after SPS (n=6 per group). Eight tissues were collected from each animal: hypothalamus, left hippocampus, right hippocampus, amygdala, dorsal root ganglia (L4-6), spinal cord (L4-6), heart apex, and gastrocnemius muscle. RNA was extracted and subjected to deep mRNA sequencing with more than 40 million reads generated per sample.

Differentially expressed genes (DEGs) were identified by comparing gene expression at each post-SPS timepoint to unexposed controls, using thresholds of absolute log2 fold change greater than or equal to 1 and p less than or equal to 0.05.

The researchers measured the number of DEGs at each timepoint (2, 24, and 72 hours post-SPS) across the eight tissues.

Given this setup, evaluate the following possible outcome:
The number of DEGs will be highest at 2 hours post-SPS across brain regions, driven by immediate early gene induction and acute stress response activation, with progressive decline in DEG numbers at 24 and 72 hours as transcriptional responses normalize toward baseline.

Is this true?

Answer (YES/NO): NO